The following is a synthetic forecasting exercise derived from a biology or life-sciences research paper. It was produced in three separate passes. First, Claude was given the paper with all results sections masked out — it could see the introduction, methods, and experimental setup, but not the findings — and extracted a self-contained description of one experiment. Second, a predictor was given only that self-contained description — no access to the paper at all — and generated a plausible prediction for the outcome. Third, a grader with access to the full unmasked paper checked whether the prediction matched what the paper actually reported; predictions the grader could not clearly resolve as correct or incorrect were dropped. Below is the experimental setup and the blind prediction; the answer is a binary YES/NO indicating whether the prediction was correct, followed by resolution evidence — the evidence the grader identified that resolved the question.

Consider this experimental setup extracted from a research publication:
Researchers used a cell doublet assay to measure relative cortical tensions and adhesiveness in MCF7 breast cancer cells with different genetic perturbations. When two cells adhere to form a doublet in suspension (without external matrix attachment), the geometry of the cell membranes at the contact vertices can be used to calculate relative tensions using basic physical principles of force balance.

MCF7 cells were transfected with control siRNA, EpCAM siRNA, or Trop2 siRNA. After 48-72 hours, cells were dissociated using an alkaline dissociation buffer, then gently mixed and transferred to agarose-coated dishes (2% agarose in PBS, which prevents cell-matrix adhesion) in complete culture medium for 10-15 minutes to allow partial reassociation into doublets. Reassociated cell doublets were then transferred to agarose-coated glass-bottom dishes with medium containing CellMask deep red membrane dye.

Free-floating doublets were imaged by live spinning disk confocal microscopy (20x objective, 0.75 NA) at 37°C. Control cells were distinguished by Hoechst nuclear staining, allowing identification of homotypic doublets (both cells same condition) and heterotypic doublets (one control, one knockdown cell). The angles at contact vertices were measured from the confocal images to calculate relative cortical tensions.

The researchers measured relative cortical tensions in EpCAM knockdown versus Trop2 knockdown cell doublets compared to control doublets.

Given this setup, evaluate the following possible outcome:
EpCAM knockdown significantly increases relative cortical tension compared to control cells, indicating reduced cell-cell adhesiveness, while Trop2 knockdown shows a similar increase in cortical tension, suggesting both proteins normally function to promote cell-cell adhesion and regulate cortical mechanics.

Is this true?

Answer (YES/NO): NO